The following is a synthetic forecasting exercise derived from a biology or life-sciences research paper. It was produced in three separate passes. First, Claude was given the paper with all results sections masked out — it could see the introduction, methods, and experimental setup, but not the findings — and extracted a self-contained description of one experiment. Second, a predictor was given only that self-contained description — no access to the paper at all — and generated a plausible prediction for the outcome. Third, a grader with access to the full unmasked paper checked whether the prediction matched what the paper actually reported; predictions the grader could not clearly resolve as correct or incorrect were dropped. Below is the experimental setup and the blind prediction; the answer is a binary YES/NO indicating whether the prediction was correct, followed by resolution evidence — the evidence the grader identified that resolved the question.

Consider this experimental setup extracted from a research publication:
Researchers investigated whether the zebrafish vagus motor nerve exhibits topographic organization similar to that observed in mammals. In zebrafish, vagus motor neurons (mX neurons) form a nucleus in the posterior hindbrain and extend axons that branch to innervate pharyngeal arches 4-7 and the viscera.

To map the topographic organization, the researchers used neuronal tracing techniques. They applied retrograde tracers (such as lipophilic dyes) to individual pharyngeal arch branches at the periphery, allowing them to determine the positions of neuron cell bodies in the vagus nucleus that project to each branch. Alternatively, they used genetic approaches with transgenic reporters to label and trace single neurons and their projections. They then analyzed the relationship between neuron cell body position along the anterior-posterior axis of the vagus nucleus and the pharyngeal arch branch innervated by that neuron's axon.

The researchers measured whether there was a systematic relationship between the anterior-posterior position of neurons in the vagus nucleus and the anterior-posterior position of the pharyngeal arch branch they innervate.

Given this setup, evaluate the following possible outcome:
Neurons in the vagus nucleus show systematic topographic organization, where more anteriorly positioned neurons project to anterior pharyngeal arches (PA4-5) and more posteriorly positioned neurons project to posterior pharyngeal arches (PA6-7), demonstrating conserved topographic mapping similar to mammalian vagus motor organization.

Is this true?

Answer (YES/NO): YES